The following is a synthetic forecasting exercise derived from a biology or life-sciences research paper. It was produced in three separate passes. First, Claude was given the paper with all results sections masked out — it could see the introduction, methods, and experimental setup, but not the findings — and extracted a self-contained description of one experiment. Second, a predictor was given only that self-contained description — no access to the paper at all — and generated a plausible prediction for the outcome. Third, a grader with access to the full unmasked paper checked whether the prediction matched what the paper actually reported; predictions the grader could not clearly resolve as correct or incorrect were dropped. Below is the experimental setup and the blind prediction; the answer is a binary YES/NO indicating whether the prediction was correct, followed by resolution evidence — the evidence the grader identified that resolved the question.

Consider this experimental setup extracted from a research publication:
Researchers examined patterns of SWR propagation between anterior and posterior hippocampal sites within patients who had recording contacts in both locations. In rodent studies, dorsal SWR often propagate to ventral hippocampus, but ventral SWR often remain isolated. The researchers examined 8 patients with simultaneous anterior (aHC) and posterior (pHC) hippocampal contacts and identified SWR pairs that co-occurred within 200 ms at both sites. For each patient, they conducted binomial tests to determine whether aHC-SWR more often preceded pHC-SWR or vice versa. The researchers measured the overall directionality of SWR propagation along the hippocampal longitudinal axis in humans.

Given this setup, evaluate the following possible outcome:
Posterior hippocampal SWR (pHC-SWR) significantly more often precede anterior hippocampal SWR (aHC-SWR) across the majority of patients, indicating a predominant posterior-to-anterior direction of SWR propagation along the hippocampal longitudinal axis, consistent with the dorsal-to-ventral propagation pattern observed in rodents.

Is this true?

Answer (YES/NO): NO